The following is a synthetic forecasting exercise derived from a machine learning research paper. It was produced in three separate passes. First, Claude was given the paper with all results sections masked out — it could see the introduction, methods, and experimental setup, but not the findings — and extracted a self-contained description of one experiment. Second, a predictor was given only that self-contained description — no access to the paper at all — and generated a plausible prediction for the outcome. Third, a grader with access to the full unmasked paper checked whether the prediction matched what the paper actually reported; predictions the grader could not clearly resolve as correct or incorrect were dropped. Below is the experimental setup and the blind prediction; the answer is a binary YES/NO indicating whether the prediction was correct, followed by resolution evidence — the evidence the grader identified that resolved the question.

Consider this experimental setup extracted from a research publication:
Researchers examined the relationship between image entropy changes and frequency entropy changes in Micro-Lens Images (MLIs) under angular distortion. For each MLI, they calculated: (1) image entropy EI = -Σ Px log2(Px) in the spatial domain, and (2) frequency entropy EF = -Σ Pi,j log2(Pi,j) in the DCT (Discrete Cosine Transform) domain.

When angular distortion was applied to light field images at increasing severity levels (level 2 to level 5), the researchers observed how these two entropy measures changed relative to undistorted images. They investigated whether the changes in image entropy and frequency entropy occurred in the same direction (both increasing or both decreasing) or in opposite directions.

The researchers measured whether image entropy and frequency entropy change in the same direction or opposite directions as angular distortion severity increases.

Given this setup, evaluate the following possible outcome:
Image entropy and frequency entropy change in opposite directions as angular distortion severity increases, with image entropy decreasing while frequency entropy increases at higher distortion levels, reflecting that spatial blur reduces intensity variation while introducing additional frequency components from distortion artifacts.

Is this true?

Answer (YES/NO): YES